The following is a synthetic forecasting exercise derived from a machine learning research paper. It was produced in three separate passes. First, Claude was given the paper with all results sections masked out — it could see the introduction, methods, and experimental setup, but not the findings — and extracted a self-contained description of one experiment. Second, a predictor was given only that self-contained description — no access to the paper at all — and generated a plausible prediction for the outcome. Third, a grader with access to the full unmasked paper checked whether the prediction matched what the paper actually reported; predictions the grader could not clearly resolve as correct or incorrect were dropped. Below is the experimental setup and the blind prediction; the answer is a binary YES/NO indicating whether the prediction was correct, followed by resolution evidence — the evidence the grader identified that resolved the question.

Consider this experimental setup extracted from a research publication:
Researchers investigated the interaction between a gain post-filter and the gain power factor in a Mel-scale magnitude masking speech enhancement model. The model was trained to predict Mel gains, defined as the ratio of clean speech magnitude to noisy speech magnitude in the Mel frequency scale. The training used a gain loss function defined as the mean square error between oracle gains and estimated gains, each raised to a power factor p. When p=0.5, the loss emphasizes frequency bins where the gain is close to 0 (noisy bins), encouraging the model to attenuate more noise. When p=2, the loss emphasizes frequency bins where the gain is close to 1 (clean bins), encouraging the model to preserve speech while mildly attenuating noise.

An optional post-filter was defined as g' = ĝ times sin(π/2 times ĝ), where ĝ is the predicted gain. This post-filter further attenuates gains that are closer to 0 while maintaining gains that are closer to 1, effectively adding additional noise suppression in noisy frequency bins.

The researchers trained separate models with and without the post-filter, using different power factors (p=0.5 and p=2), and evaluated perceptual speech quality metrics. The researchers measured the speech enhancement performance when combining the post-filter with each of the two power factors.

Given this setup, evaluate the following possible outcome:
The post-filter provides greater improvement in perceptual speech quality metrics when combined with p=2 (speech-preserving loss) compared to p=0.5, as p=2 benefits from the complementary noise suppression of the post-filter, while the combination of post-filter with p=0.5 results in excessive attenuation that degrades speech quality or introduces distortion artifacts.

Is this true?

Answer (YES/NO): YES